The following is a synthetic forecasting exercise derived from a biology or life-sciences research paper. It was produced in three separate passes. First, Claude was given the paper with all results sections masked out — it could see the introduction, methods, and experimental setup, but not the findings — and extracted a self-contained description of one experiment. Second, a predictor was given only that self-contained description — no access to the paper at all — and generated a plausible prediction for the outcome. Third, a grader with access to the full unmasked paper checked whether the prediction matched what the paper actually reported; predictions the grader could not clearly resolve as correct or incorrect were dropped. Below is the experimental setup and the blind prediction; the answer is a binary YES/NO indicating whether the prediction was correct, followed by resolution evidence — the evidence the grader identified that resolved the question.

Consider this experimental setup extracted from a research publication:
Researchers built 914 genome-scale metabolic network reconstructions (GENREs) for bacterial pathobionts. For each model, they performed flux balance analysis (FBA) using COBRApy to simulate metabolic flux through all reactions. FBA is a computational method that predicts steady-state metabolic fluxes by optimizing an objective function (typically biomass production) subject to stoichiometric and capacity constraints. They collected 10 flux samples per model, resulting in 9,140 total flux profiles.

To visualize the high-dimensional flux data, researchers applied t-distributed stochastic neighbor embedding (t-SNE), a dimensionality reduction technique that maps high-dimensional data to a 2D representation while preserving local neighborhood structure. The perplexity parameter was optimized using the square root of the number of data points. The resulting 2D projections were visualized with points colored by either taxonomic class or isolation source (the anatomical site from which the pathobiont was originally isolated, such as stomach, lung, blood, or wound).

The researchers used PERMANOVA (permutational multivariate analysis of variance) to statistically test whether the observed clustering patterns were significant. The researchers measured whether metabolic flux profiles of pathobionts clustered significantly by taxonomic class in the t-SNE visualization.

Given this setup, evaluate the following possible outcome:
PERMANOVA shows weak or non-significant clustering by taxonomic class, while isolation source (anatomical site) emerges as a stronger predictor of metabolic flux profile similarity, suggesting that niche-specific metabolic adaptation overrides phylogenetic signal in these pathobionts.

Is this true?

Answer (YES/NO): NO